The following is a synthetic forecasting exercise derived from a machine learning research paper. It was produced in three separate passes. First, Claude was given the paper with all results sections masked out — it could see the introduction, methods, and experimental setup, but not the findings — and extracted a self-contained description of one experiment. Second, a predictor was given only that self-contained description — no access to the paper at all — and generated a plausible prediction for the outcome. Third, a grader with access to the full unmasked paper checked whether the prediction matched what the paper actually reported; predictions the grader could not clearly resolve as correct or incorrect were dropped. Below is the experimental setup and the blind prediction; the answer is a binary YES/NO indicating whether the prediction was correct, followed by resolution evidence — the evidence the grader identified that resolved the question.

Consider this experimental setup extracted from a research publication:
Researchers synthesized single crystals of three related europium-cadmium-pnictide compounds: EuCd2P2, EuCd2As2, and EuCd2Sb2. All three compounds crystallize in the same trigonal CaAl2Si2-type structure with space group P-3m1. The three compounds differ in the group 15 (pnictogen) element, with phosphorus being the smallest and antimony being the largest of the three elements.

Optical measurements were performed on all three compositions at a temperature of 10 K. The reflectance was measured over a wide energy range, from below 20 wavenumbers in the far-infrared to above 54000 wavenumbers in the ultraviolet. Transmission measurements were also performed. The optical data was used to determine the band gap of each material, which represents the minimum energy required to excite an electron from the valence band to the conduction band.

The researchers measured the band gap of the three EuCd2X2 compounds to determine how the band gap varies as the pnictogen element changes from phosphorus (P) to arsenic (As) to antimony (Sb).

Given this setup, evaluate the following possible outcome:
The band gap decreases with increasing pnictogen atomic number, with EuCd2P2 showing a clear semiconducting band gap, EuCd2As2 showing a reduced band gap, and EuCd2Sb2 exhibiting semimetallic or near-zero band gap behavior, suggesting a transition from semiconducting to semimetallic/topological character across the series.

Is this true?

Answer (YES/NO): NO